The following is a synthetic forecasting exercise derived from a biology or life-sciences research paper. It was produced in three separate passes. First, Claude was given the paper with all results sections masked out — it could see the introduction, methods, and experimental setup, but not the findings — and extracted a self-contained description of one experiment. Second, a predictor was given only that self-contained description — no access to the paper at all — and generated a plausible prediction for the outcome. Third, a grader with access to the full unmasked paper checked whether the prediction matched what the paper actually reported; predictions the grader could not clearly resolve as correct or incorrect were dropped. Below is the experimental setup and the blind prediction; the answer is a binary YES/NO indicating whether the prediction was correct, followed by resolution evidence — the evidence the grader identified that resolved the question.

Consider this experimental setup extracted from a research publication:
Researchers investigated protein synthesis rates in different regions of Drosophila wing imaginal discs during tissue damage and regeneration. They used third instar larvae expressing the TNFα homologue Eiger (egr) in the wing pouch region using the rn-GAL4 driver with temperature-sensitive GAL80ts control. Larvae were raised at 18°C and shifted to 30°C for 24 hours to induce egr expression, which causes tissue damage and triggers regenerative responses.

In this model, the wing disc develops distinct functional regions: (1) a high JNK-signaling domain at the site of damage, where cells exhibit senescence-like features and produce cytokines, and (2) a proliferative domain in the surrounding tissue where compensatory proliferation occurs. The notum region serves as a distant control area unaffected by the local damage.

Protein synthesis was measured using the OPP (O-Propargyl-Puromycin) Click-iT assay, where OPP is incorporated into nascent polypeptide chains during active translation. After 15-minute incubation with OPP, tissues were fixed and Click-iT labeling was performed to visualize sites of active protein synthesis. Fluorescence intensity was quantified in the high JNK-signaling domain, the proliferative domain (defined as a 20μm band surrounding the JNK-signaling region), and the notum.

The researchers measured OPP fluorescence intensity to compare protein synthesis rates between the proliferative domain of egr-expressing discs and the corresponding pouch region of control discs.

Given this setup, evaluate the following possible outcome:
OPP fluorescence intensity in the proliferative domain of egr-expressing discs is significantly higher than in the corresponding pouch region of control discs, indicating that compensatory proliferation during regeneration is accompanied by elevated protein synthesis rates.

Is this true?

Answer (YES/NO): NO